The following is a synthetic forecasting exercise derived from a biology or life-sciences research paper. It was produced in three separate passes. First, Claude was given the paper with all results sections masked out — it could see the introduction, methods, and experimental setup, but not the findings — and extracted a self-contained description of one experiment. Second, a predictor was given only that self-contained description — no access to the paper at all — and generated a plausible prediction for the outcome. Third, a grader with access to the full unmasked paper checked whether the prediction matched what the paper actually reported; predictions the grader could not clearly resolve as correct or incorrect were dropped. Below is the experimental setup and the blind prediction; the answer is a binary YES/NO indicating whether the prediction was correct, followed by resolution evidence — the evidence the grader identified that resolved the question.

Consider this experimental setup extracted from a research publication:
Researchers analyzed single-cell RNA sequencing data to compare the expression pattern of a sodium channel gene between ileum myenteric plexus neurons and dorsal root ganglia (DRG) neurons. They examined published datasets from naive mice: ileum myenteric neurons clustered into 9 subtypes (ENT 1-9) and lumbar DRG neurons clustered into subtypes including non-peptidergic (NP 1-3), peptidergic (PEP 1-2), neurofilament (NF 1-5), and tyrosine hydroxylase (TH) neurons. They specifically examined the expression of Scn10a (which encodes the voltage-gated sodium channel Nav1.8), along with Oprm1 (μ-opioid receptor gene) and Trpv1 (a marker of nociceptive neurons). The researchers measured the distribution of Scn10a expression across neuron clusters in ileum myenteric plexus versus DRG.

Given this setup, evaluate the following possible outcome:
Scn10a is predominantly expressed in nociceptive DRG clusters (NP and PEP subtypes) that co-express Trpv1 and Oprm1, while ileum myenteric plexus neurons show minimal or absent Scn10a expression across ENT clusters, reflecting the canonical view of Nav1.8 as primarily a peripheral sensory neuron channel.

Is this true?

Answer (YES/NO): YES